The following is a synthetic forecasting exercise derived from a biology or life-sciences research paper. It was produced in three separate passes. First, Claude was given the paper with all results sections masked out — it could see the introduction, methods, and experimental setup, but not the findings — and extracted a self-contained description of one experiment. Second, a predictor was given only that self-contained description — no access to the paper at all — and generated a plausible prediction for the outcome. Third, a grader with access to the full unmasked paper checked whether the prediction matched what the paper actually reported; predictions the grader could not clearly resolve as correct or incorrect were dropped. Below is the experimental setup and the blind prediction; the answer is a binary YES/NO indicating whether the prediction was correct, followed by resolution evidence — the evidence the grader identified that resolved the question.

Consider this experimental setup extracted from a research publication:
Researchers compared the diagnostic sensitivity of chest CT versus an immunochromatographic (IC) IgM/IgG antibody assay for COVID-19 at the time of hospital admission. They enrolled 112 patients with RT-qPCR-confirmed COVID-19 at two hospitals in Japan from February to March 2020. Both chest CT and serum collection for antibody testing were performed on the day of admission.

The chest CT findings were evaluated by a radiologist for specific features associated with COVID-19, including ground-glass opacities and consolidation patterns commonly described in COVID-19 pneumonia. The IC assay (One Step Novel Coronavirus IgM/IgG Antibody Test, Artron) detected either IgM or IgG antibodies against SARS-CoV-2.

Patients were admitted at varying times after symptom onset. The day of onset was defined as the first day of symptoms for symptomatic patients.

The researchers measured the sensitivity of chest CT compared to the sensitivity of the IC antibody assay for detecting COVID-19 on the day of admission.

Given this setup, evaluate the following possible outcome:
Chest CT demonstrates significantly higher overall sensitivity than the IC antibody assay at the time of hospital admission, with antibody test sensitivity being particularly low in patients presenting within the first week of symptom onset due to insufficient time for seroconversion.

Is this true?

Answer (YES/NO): YES